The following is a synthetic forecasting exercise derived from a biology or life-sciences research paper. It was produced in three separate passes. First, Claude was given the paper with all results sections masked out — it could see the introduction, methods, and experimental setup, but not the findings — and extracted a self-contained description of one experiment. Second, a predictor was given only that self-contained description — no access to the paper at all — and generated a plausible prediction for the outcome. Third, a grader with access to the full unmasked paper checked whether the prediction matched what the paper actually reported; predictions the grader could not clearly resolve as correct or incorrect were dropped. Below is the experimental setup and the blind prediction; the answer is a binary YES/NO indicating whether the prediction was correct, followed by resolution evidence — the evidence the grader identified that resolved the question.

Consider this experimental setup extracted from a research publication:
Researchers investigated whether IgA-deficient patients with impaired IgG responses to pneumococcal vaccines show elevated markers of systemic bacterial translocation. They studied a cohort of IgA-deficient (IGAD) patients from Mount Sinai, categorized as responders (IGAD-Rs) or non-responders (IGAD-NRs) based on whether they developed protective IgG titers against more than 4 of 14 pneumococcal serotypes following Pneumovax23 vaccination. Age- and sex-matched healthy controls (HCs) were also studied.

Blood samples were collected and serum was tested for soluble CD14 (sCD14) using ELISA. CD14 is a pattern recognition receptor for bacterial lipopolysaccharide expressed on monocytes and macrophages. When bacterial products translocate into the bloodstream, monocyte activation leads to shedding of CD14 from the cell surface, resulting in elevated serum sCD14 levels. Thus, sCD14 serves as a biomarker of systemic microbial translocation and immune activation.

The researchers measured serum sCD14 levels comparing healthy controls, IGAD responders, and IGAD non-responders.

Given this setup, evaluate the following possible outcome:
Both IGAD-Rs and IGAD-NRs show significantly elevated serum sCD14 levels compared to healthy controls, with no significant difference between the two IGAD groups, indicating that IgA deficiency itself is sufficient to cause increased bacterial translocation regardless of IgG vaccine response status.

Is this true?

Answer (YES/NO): NO